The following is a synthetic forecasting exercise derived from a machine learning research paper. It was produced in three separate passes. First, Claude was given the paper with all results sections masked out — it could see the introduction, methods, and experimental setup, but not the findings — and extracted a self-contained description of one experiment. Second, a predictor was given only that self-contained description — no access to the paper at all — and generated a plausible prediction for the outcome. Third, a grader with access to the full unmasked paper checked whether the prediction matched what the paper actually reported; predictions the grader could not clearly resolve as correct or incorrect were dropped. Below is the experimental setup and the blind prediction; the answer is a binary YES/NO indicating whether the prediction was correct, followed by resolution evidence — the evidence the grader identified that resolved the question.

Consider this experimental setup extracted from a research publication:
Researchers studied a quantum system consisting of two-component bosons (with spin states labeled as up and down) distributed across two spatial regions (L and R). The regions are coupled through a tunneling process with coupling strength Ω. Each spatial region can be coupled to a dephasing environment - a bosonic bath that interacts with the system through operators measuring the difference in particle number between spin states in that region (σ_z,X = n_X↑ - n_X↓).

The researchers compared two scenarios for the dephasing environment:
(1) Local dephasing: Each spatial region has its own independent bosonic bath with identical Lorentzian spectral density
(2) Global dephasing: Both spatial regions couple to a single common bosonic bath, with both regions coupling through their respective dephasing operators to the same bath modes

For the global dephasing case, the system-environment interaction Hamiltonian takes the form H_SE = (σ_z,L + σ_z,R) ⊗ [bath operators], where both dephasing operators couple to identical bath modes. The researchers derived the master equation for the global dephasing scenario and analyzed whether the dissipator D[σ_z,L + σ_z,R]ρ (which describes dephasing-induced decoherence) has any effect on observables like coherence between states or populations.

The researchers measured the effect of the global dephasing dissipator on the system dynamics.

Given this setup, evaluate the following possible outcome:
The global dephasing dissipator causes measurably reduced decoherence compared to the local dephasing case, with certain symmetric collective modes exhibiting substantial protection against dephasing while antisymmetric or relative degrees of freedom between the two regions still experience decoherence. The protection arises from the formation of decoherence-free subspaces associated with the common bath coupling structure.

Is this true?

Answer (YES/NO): NO